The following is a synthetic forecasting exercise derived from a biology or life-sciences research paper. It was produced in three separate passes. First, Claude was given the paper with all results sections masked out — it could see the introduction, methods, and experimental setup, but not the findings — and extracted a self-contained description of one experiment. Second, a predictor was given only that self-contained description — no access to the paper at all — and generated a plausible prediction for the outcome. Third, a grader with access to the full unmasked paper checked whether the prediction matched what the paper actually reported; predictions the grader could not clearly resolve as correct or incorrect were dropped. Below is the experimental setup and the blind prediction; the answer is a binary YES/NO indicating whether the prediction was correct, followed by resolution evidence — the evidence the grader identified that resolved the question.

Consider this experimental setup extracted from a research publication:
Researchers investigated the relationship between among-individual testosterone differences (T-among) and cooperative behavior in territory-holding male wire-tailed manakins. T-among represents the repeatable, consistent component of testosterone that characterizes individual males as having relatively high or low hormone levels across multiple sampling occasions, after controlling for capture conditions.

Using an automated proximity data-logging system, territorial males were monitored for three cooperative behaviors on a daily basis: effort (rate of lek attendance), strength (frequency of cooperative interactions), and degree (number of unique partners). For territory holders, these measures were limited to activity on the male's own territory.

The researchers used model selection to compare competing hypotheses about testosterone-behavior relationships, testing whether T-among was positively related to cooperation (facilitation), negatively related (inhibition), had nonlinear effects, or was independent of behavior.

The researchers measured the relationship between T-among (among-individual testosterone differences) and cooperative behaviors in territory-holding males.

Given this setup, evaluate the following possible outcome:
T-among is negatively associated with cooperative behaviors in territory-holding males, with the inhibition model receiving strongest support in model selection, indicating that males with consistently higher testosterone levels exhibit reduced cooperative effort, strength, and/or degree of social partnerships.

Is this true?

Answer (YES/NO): NO